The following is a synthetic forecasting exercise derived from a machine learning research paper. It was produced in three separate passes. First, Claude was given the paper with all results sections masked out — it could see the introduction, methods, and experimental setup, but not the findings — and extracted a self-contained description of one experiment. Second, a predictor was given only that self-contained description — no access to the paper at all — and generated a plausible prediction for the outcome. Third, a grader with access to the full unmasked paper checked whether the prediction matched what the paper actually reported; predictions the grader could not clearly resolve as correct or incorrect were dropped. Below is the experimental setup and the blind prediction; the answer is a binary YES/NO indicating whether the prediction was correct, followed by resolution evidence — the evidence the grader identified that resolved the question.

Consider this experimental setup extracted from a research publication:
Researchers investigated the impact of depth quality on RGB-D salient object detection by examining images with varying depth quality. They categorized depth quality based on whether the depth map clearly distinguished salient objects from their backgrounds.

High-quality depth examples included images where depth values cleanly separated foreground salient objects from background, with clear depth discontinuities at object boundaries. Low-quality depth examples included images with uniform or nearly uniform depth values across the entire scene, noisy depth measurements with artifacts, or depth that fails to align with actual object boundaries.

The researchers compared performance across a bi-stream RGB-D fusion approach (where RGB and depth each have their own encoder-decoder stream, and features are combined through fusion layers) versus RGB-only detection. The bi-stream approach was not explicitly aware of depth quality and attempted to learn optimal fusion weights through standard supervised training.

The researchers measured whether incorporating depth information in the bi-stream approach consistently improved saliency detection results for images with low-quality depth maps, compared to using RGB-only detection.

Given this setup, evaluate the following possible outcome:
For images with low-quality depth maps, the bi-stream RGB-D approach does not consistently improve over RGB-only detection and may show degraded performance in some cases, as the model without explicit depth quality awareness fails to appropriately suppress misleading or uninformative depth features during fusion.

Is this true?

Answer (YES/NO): NO